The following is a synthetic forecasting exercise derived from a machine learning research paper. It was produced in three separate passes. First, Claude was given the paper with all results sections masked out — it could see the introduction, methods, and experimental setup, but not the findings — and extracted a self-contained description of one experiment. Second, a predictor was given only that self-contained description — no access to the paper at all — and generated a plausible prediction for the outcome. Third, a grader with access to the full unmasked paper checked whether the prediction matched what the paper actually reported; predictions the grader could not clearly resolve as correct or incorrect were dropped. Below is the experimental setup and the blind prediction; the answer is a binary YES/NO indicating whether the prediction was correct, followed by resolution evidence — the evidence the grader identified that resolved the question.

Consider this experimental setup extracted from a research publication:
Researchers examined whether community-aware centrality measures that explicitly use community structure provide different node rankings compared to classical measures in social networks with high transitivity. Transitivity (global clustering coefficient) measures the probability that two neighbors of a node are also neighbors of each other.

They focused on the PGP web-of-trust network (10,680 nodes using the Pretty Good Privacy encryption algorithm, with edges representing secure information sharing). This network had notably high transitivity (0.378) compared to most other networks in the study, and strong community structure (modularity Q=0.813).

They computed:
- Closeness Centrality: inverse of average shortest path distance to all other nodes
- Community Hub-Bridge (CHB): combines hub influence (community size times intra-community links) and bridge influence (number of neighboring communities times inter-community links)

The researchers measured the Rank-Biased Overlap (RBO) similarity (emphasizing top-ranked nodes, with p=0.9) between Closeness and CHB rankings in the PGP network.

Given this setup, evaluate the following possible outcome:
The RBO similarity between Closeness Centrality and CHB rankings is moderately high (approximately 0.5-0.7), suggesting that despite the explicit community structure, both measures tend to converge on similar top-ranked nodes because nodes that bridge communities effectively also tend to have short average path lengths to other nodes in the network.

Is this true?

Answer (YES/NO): NO